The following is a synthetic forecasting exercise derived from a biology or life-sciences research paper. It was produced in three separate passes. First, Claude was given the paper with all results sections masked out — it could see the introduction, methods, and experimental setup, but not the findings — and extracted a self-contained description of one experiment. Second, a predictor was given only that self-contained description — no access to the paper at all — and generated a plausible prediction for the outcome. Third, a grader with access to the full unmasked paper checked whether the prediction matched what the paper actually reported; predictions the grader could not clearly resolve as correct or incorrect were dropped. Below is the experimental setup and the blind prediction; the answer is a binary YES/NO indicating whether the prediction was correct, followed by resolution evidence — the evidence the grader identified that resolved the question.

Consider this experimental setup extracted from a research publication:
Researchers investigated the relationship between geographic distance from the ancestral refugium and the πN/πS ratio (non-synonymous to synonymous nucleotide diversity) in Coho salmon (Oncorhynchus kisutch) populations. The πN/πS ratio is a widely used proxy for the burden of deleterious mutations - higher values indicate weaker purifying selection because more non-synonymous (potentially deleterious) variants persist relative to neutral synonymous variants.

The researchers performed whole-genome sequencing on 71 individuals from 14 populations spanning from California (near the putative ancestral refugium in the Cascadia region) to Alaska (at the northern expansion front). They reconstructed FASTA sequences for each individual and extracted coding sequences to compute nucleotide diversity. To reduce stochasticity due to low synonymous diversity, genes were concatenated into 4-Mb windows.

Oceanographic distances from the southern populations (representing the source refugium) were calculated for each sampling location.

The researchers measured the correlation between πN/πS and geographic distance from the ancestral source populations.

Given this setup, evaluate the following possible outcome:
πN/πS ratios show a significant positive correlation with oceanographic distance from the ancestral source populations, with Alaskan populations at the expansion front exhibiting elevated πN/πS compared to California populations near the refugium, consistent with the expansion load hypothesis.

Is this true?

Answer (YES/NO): YES